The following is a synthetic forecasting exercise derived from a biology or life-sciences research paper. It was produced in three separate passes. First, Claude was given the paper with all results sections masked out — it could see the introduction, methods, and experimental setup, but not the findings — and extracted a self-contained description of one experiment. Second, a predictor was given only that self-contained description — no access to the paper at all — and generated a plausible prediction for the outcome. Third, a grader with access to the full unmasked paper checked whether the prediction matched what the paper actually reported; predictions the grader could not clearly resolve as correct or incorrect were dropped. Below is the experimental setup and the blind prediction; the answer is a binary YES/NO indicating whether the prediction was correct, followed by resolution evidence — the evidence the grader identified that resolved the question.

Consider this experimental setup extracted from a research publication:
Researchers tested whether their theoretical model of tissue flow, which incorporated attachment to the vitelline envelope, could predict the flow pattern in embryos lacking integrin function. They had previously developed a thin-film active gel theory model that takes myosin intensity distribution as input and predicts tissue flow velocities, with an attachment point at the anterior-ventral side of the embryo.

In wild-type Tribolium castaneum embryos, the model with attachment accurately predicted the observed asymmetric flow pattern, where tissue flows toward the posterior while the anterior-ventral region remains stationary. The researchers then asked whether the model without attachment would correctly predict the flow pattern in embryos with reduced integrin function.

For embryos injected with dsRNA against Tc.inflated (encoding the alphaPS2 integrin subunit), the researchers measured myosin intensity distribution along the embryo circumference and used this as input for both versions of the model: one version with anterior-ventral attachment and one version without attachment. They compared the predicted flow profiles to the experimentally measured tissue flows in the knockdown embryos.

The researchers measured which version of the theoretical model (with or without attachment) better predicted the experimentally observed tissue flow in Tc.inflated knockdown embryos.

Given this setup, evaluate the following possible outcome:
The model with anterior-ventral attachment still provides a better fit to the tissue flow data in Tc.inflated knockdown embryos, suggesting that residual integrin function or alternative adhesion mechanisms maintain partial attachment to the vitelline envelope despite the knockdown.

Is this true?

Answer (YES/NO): NO